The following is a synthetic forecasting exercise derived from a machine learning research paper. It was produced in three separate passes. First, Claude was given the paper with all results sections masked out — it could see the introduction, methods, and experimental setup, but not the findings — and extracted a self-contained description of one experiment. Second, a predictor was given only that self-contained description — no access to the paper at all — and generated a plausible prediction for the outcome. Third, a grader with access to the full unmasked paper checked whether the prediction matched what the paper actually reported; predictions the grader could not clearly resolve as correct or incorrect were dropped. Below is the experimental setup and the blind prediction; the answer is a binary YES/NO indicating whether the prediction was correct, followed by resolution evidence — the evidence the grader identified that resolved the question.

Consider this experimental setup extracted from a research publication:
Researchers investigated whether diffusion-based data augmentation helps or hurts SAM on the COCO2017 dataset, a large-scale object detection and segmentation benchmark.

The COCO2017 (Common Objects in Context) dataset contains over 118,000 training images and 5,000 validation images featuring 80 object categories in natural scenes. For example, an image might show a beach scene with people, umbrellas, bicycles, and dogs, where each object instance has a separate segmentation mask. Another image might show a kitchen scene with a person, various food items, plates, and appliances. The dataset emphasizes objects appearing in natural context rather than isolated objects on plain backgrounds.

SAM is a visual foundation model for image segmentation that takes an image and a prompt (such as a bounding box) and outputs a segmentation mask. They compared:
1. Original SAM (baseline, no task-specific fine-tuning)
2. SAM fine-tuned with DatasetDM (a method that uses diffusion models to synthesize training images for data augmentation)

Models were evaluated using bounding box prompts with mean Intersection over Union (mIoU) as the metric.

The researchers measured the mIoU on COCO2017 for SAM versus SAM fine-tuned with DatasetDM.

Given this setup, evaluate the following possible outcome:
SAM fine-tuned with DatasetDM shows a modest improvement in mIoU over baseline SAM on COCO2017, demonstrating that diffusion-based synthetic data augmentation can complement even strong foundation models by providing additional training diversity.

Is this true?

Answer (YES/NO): NO